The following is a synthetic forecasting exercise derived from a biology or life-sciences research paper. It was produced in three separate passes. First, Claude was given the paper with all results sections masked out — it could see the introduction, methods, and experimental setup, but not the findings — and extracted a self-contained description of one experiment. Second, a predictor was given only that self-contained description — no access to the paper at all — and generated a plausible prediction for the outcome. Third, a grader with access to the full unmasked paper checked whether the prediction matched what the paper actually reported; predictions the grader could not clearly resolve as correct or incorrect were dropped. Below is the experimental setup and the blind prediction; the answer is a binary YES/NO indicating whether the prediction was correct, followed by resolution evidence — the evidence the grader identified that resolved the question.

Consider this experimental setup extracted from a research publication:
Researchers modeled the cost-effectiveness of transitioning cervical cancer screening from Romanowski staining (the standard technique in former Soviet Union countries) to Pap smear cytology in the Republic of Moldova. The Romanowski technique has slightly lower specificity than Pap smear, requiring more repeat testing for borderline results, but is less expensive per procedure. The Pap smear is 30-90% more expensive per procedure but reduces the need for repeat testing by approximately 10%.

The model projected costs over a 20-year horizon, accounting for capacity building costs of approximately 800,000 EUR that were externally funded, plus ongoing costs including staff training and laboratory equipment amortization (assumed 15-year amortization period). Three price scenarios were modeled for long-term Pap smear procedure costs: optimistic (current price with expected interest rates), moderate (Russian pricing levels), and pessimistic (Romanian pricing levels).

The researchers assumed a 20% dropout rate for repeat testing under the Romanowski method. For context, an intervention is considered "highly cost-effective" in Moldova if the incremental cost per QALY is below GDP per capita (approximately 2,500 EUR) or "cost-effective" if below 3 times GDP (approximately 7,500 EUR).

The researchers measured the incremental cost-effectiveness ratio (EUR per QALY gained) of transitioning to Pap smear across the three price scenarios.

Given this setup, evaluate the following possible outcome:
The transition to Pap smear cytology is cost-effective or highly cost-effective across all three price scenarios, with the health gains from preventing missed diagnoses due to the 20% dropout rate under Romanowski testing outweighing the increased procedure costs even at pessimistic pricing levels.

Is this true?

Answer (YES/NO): NO